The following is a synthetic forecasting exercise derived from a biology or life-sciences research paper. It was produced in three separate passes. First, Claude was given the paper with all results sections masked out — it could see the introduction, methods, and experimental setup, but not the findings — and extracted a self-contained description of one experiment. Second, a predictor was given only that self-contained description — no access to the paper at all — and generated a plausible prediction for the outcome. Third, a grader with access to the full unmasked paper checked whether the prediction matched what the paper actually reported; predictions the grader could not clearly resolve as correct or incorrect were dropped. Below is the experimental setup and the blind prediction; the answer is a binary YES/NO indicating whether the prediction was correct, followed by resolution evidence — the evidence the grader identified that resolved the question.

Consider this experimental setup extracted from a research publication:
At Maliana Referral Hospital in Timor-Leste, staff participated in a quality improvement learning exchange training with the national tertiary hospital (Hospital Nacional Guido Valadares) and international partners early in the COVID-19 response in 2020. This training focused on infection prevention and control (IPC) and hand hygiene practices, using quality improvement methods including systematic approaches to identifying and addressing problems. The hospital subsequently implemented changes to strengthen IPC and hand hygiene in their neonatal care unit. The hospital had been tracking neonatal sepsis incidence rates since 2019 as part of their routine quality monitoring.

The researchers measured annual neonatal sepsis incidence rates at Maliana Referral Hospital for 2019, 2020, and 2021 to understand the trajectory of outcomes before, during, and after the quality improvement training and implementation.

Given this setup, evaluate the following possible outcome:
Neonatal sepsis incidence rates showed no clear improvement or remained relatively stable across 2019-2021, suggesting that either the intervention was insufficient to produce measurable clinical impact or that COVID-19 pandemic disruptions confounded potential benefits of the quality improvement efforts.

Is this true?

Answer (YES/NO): NO